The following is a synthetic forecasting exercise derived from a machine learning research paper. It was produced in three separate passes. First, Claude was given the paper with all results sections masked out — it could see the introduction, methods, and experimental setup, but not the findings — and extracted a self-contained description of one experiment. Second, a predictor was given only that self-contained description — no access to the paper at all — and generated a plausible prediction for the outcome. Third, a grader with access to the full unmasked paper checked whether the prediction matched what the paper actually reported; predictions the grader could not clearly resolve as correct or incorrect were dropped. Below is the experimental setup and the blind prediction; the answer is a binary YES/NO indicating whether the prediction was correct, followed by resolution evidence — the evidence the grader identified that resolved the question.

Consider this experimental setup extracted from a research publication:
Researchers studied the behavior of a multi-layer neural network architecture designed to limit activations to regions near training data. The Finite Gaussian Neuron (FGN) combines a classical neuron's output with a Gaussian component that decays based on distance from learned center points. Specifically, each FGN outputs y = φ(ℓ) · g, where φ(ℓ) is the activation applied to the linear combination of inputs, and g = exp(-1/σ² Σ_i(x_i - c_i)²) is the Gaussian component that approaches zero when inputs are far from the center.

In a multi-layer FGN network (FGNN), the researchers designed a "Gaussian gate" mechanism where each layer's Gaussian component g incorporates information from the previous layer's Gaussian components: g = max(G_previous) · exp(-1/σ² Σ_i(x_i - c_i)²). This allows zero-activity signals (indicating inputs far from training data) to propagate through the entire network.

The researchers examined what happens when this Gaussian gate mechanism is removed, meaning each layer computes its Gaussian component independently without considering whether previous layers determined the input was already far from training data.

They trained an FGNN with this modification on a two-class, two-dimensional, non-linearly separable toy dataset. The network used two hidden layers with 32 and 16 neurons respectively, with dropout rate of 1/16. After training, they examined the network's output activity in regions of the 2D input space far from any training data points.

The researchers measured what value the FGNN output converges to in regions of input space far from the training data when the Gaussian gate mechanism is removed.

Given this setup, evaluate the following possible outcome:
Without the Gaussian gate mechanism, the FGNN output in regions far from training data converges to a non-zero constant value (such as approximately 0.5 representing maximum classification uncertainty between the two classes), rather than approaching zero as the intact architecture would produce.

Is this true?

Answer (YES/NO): YES